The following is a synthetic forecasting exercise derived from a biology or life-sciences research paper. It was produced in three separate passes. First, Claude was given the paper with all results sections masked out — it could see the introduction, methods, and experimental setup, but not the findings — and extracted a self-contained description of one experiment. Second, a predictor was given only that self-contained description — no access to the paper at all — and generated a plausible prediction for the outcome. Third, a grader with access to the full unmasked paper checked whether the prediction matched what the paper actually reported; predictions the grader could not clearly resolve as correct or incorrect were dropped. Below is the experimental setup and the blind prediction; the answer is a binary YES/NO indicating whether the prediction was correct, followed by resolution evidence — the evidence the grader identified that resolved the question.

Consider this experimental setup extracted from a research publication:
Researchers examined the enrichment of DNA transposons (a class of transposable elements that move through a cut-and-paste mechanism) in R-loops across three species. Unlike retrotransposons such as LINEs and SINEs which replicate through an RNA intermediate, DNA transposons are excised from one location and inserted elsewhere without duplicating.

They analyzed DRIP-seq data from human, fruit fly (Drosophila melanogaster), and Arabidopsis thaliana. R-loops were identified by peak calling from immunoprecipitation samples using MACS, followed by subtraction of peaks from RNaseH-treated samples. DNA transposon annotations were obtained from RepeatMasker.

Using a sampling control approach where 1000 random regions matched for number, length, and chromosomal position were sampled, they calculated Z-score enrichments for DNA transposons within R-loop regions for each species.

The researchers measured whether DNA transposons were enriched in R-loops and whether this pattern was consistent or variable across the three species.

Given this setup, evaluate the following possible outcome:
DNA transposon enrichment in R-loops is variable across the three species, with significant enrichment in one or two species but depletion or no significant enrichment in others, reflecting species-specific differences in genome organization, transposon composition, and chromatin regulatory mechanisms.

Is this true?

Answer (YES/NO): YES